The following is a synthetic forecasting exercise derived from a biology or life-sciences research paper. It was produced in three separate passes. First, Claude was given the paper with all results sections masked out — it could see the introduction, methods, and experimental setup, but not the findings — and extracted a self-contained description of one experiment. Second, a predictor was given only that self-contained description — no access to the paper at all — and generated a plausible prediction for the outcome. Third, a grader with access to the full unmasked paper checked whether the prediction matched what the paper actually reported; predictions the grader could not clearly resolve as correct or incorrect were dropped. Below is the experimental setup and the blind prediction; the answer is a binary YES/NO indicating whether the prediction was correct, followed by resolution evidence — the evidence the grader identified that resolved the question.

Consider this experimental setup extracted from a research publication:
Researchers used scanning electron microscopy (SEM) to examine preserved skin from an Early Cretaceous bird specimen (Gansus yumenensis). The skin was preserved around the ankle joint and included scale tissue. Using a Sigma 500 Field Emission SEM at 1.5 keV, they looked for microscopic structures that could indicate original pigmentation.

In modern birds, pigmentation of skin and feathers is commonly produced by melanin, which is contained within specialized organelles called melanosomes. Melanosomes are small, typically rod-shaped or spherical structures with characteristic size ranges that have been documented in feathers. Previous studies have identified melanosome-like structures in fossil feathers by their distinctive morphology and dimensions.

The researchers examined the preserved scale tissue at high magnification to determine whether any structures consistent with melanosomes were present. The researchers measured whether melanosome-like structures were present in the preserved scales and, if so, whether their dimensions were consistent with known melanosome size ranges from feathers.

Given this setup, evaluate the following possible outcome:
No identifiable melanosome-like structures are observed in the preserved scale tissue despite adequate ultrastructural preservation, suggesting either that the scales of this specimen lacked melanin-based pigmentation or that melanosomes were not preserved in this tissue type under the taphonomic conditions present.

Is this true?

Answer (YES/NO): NO